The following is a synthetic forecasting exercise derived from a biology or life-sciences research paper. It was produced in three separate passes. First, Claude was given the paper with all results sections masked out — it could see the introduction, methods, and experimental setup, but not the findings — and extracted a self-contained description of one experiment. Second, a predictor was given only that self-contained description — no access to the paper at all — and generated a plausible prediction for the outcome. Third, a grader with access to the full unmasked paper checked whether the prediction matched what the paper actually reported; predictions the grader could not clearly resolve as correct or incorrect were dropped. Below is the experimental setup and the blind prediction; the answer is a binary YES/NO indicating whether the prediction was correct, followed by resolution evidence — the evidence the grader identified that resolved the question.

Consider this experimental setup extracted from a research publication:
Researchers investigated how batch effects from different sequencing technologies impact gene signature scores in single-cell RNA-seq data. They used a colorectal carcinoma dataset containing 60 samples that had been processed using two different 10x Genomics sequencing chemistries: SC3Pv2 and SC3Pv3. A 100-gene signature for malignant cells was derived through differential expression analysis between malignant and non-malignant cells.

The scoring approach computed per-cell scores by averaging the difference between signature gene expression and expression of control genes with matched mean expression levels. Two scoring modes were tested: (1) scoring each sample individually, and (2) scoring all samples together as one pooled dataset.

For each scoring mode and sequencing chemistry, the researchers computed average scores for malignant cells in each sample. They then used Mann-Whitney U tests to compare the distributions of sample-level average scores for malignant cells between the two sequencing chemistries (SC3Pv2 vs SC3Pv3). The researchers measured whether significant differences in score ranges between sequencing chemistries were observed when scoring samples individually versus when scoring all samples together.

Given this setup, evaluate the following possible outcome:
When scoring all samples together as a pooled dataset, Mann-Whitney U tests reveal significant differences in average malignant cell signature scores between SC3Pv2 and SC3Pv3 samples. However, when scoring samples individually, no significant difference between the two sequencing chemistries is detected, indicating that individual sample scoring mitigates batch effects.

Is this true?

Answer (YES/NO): NO